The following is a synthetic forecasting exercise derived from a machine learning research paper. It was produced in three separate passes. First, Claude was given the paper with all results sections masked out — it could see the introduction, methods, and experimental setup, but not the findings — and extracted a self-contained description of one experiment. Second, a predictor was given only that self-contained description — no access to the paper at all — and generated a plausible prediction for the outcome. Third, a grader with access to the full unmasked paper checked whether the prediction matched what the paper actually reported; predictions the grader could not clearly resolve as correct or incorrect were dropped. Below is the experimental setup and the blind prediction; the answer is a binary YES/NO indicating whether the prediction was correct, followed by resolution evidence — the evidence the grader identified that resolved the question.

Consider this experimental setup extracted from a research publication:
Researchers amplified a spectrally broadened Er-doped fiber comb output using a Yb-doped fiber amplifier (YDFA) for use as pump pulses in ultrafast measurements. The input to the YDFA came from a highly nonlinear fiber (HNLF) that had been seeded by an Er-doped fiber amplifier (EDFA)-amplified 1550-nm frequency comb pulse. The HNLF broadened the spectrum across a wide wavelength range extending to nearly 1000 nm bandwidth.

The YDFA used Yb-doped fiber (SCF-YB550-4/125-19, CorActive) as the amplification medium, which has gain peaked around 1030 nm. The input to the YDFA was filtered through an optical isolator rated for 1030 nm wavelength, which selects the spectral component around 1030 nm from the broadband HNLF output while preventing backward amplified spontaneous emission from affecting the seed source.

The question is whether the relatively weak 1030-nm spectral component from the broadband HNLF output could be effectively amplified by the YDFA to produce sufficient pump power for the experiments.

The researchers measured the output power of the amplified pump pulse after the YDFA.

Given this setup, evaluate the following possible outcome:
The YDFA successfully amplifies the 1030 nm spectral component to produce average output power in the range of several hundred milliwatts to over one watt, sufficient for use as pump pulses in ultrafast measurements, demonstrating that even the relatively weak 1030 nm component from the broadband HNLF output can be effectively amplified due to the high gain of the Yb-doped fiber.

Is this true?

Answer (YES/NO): NO